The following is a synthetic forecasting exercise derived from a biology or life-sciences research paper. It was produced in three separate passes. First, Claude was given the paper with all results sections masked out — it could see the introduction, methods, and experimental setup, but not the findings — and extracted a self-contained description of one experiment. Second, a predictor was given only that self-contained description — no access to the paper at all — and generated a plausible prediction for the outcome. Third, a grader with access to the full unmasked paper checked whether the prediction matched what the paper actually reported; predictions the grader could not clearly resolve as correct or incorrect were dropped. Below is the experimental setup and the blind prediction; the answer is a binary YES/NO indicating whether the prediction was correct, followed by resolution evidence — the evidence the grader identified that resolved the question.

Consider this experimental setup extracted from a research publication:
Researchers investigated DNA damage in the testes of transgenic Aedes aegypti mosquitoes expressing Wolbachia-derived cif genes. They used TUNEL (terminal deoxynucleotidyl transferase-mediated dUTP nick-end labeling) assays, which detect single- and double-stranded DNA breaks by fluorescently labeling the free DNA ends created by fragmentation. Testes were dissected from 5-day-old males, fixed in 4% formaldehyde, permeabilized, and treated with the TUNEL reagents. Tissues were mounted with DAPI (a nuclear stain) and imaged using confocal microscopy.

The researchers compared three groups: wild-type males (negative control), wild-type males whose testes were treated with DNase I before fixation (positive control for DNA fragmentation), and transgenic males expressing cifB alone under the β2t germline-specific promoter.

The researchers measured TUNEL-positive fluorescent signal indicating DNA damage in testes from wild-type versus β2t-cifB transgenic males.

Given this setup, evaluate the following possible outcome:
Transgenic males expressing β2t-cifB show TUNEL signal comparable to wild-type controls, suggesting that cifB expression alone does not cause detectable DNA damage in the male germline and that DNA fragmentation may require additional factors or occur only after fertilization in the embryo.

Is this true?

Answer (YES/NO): NO